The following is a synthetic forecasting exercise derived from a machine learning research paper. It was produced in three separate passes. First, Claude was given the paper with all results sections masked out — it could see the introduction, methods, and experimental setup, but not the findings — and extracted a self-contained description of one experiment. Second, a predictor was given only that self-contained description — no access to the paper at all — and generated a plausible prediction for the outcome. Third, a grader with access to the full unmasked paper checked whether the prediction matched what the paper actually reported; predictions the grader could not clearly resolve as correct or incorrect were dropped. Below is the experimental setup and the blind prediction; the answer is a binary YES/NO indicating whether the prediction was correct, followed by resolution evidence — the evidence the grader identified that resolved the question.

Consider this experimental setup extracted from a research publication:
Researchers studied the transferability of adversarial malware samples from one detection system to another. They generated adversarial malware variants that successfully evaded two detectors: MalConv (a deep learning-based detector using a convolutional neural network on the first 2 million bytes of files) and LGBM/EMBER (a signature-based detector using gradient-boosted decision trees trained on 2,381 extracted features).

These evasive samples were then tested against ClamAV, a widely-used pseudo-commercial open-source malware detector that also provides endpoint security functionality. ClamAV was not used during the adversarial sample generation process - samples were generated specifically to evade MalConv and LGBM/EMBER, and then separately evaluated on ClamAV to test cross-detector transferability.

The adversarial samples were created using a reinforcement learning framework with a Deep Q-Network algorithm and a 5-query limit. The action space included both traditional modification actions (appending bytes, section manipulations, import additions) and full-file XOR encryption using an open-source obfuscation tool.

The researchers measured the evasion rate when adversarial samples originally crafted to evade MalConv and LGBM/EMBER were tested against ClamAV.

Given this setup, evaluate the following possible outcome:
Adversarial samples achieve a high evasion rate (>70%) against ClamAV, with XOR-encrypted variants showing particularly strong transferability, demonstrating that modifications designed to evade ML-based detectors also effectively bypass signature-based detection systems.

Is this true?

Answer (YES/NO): NO